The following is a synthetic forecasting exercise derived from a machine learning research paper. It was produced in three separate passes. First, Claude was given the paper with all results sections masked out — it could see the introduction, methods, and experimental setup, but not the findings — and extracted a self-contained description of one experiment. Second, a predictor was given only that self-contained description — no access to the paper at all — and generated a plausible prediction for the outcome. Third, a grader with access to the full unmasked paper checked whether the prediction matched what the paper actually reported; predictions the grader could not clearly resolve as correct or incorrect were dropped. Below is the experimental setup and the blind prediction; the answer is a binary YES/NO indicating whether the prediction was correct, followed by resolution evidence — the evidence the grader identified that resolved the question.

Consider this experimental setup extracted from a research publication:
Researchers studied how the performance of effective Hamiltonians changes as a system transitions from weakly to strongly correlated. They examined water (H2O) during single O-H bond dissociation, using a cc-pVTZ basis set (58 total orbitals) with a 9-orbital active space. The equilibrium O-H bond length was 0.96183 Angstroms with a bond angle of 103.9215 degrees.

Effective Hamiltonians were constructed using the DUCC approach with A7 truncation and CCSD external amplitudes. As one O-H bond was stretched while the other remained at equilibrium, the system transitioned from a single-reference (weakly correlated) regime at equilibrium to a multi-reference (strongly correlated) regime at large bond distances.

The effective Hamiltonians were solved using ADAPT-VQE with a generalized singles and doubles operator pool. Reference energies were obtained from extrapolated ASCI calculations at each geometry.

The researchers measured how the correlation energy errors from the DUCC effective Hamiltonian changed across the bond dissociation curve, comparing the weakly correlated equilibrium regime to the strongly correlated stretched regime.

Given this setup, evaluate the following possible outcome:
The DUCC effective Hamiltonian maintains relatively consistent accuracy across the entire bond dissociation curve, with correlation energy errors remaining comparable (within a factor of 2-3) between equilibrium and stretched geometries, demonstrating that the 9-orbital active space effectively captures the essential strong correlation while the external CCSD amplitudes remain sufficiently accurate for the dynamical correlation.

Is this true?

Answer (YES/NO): NO